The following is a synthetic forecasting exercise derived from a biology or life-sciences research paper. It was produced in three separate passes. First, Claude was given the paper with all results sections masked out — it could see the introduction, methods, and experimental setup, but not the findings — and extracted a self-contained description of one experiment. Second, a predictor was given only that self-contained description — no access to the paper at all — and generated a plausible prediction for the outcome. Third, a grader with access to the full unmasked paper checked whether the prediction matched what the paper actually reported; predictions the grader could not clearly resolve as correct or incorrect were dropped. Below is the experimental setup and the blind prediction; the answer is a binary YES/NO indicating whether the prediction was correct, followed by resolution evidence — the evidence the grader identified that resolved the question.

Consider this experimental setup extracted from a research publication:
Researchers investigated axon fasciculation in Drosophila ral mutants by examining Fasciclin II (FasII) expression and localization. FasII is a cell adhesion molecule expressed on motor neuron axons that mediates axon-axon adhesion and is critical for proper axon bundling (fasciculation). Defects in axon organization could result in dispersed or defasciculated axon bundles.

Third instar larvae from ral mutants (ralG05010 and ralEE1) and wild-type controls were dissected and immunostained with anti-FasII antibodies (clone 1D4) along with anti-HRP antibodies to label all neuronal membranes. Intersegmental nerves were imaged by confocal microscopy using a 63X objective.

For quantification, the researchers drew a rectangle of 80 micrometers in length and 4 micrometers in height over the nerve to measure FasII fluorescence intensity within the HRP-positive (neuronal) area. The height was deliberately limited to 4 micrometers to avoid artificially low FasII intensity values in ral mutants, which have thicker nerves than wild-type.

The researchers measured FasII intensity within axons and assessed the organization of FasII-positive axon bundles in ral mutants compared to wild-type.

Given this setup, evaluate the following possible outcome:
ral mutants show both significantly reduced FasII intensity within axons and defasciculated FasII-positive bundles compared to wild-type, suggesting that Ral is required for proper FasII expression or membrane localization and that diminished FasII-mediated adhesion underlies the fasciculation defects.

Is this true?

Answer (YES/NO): NO